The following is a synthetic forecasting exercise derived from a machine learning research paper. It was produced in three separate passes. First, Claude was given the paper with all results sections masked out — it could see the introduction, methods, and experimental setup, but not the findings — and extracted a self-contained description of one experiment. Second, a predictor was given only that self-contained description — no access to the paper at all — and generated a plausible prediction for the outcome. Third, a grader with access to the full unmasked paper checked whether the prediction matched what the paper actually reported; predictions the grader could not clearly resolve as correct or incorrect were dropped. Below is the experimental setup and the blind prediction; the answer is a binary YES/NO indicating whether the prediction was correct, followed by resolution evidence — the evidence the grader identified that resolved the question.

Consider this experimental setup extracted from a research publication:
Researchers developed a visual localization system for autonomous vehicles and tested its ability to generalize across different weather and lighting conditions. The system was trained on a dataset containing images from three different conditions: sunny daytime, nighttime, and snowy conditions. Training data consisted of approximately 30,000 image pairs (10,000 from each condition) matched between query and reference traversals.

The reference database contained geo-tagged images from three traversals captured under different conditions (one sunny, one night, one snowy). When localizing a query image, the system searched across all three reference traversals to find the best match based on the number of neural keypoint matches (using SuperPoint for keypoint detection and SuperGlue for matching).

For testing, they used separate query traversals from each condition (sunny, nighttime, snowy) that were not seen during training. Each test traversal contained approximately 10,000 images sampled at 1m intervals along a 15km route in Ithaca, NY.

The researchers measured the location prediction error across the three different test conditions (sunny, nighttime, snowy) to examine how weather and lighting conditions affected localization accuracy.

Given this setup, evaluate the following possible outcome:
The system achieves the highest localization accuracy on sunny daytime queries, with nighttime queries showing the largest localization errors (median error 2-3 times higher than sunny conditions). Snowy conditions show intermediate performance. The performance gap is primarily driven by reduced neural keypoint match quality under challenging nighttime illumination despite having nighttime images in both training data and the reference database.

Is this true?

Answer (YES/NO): NO